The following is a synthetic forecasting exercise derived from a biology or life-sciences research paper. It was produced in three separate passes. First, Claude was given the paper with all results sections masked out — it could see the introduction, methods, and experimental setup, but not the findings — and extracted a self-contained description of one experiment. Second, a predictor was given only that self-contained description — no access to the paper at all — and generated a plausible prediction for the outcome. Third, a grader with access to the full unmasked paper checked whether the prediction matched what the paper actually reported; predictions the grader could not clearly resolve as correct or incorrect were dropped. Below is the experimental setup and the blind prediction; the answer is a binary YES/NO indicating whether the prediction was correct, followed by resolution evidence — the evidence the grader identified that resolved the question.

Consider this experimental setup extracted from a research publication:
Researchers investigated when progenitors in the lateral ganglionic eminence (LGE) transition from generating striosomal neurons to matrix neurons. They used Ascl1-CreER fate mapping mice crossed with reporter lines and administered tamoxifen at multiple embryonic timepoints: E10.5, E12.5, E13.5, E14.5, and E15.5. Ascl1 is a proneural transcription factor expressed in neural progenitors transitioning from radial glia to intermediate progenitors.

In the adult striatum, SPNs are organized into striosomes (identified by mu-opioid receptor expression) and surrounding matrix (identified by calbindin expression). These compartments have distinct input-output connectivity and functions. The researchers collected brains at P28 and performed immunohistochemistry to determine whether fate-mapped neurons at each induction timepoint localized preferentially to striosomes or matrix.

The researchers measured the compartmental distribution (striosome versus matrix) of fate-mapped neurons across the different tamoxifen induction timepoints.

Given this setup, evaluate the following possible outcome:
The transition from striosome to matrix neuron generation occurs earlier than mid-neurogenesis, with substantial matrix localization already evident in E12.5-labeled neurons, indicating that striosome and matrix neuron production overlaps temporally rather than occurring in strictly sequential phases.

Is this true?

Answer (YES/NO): NO